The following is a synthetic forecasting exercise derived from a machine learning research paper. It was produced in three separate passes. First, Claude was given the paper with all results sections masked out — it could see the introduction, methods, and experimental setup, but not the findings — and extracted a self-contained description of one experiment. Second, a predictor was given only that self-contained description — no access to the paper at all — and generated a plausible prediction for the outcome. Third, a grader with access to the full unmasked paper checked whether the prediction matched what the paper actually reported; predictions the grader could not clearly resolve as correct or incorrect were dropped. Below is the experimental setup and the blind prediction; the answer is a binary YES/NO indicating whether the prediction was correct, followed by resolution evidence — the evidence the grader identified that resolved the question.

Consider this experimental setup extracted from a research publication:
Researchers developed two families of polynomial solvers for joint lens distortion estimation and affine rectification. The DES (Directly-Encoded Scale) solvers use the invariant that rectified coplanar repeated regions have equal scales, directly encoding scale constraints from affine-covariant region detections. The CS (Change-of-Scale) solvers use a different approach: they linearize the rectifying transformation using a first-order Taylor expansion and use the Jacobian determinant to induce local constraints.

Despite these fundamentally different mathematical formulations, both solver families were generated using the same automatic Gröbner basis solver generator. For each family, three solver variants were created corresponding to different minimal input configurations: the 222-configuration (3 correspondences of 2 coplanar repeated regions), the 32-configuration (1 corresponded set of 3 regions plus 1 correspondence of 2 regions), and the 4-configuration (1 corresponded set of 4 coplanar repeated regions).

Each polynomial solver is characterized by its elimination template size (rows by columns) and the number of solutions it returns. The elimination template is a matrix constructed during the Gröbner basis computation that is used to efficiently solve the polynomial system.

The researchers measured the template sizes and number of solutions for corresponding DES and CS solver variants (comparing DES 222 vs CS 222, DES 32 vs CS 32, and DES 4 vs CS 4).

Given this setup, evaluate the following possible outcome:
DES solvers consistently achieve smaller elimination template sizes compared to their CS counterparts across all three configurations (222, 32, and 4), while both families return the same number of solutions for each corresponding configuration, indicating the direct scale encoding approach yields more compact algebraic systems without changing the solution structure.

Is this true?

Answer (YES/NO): NO